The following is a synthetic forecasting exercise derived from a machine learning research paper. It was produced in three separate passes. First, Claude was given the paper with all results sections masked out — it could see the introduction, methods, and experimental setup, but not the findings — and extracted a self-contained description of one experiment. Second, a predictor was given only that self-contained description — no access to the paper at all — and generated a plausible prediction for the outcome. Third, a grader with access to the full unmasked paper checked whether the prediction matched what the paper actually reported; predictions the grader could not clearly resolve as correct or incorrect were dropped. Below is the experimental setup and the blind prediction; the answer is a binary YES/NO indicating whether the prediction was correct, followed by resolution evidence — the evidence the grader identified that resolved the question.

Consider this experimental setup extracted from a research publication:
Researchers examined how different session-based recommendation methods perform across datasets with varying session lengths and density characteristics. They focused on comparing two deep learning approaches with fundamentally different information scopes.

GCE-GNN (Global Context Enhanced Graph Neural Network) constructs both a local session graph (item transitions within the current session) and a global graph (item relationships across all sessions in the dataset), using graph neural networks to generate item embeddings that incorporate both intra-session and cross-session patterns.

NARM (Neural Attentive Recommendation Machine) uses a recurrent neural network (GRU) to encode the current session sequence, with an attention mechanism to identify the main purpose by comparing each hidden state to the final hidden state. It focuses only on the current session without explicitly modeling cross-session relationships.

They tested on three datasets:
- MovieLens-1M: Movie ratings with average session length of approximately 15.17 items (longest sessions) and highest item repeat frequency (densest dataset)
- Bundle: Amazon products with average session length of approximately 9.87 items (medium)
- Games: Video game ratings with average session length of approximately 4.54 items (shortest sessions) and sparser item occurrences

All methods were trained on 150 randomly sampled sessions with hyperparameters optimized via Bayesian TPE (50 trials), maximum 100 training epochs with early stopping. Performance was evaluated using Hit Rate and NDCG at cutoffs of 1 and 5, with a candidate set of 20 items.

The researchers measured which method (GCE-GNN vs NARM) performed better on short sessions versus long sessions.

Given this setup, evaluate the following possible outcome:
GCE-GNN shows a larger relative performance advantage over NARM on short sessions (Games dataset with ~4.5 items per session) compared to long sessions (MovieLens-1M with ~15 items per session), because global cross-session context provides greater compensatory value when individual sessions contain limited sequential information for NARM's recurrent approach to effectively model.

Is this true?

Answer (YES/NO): YES